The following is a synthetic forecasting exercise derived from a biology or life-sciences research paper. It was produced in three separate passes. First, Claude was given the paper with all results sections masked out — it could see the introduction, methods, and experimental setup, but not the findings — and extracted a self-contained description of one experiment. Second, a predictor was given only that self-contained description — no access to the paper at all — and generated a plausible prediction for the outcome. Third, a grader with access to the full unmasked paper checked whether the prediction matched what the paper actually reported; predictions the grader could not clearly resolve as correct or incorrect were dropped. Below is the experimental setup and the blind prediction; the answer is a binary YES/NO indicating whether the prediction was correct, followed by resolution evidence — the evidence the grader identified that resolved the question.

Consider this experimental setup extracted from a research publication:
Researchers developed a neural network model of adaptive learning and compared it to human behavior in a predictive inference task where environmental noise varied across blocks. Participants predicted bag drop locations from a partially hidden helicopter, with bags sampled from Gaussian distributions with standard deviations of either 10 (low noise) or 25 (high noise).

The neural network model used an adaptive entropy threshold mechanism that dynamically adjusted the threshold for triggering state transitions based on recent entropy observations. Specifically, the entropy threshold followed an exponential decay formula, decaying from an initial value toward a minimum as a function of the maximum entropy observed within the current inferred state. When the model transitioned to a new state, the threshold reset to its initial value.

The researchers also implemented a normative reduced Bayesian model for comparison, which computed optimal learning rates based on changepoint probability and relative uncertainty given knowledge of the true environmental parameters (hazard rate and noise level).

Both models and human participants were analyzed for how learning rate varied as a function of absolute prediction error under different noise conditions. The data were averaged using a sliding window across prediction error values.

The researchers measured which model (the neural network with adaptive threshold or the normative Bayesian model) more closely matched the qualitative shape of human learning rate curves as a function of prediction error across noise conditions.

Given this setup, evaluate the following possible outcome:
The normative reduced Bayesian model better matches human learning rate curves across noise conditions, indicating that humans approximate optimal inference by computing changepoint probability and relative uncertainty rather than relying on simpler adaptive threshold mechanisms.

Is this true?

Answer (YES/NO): NO